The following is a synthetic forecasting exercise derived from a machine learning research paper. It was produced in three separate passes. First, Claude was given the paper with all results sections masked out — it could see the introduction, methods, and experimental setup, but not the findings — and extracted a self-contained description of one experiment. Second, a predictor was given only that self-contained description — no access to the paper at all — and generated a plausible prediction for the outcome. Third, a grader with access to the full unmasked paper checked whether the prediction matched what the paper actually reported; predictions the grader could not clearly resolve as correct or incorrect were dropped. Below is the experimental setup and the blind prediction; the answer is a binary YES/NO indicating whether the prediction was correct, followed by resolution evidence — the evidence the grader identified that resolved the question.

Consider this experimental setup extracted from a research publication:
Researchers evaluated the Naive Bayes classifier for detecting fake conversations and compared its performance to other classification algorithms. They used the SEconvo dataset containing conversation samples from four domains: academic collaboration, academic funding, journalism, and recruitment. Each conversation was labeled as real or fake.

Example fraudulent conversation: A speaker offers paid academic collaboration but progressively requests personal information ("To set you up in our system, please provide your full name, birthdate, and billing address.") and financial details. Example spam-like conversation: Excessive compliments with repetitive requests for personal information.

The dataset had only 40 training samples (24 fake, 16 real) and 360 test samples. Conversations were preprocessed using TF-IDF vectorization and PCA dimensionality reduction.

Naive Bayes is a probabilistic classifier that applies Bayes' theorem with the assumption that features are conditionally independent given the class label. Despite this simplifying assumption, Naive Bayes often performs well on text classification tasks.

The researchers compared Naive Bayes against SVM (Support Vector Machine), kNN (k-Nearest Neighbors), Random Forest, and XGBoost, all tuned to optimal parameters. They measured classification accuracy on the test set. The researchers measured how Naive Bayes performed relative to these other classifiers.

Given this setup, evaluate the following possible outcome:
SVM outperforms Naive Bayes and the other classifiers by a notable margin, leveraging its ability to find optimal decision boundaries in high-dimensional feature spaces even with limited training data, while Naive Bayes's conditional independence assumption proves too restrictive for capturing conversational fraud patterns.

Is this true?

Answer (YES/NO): NO